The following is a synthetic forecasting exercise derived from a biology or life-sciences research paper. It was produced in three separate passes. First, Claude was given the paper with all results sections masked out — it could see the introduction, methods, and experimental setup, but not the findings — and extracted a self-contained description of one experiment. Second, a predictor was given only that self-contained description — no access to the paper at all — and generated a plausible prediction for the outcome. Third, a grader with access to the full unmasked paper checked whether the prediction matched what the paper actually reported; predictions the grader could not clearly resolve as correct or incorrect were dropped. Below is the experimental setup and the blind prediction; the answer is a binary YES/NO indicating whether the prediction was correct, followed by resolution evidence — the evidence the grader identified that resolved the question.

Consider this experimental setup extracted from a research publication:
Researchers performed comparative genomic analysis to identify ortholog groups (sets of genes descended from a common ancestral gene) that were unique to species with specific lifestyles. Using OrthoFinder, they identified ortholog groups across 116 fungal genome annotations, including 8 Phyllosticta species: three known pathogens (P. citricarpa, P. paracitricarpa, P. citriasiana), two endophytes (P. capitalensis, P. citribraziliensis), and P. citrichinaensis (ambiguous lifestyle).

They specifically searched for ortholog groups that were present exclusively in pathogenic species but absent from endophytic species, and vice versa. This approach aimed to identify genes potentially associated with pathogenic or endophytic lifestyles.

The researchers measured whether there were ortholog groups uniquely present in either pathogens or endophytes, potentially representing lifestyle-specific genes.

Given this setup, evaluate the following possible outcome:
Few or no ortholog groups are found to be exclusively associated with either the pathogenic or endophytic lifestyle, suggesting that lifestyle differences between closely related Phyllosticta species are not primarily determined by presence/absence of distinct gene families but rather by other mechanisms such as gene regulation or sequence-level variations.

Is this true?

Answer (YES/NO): NO